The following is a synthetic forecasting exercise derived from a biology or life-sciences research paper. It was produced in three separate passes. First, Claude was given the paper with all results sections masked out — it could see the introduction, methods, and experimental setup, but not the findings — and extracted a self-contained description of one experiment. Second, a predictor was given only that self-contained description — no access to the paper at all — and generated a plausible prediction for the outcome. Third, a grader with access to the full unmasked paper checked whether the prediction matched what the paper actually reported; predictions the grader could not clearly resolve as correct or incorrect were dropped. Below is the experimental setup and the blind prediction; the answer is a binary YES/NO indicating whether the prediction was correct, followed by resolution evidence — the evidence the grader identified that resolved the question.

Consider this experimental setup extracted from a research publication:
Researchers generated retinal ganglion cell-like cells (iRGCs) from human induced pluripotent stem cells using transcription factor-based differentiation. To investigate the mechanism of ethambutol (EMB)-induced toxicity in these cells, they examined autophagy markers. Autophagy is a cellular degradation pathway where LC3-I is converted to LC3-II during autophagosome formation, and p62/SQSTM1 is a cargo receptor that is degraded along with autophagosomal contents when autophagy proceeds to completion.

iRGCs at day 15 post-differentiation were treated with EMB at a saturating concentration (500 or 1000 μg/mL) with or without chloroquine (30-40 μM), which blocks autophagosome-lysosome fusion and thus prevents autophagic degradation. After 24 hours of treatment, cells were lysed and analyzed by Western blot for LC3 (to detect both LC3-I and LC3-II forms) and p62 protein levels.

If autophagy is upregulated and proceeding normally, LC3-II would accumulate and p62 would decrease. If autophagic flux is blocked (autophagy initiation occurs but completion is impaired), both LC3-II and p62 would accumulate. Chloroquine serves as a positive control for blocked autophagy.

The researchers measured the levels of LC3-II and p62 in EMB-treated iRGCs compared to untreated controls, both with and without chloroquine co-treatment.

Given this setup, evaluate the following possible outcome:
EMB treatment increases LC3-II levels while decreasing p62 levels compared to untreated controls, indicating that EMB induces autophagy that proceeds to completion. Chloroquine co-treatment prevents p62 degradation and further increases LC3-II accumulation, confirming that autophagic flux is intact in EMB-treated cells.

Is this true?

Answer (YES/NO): NO